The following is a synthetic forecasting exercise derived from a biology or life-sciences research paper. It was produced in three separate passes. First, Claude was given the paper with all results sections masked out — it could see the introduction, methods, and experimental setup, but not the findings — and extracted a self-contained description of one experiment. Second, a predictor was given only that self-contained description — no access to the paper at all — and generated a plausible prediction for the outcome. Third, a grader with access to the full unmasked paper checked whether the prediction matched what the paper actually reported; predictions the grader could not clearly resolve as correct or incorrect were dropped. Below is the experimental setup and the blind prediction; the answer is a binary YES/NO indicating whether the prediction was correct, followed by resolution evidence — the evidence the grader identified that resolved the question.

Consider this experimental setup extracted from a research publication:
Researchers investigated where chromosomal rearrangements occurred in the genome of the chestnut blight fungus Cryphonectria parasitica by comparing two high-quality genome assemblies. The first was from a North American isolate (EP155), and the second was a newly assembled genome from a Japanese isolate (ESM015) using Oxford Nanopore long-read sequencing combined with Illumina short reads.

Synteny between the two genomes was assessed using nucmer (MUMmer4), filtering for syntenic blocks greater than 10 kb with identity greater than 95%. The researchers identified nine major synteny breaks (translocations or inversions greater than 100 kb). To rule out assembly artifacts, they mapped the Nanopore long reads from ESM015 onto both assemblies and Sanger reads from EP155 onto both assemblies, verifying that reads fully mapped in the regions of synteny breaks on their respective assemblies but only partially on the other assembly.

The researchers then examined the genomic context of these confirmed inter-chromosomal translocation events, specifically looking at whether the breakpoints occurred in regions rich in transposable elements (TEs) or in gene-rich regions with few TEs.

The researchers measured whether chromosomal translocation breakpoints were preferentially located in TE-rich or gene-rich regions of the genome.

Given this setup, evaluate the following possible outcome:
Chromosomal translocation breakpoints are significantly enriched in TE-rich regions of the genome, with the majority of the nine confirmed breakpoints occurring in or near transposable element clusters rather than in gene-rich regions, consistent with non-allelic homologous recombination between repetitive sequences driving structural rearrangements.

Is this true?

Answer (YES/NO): NO